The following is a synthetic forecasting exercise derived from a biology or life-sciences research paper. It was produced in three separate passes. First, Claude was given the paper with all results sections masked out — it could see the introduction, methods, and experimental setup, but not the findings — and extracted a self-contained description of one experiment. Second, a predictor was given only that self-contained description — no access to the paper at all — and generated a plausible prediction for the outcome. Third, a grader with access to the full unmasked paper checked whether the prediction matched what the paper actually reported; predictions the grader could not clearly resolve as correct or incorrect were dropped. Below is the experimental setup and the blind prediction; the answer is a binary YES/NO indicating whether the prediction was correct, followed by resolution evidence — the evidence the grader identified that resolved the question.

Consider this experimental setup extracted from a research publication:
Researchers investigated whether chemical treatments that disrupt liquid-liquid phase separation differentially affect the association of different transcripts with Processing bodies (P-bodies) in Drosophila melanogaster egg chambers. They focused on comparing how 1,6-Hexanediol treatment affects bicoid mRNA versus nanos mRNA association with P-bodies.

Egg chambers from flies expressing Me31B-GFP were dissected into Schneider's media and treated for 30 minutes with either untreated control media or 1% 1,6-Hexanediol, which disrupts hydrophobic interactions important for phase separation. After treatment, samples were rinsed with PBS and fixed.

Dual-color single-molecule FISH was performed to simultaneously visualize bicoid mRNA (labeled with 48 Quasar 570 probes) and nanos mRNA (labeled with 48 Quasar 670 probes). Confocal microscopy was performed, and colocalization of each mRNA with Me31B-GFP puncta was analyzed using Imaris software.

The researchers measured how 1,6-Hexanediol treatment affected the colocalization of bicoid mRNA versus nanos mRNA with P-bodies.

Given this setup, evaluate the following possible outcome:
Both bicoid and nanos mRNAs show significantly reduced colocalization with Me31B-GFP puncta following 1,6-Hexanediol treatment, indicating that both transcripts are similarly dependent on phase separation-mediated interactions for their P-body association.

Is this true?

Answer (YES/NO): NO